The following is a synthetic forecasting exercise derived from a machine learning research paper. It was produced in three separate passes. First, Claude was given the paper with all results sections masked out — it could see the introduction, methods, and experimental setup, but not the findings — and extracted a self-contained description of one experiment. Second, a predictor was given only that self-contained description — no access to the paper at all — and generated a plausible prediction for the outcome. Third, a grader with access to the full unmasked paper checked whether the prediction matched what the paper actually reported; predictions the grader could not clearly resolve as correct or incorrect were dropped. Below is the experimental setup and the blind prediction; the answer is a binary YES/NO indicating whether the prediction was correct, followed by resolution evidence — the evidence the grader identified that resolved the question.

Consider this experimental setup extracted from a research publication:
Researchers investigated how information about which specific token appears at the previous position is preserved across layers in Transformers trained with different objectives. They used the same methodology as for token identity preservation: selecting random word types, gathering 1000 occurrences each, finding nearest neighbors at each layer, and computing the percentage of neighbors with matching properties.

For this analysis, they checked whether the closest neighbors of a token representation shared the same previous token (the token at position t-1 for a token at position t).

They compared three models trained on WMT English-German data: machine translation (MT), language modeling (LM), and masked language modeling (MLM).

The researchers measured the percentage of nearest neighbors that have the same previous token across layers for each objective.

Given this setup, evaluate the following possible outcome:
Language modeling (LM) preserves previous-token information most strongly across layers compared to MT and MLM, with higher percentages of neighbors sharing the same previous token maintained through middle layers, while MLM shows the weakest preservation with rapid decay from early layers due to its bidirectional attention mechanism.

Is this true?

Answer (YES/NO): NO